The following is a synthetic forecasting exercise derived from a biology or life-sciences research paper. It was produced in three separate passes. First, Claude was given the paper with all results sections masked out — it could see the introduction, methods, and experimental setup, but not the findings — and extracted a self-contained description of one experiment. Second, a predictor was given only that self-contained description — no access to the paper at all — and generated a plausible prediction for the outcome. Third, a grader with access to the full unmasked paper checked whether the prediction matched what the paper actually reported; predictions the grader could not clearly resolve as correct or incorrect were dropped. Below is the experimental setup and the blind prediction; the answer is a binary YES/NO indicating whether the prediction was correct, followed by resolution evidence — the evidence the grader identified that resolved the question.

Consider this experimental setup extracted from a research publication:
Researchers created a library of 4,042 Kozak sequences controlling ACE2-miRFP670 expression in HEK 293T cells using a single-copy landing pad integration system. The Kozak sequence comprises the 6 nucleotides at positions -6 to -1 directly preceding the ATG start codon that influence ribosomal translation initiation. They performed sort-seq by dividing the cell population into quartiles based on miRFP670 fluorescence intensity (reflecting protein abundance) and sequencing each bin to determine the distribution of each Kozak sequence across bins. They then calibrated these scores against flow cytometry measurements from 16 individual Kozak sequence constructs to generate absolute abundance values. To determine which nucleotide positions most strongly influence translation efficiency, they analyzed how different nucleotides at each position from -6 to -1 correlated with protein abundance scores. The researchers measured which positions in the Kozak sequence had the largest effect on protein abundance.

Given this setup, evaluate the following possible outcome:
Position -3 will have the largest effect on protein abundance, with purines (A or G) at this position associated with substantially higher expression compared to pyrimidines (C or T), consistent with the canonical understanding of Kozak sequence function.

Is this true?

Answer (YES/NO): YES